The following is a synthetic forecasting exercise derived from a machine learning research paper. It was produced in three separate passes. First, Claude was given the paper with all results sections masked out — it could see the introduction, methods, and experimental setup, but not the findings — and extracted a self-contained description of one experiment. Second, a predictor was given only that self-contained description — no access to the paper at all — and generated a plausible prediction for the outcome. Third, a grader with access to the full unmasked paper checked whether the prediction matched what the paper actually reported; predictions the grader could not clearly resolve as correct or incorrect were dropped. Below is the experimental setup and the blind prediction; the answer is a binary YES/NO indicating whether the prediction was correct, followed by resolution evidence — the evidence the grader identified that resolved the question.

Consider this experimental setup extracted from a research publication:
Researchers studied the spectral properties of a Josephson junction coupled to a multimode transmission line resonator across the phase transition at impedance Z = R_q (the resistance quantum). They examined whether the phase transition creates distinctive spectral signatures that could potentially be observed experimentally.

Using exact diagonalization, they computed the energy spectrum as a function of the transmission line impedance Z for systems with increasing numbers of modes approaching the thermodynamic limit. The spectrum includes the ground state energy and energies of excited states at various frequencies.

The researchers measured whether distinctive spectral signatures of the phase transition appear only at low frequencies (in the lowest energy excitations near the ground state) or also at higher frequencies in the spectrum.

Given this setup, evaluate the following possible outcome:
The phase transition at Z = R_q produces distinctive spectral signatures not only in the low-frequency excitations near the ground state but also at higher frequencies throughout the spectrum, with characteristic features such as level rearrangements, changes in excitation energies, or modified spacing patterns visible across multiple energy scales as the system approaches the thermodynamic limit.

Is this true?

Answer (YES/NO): YES